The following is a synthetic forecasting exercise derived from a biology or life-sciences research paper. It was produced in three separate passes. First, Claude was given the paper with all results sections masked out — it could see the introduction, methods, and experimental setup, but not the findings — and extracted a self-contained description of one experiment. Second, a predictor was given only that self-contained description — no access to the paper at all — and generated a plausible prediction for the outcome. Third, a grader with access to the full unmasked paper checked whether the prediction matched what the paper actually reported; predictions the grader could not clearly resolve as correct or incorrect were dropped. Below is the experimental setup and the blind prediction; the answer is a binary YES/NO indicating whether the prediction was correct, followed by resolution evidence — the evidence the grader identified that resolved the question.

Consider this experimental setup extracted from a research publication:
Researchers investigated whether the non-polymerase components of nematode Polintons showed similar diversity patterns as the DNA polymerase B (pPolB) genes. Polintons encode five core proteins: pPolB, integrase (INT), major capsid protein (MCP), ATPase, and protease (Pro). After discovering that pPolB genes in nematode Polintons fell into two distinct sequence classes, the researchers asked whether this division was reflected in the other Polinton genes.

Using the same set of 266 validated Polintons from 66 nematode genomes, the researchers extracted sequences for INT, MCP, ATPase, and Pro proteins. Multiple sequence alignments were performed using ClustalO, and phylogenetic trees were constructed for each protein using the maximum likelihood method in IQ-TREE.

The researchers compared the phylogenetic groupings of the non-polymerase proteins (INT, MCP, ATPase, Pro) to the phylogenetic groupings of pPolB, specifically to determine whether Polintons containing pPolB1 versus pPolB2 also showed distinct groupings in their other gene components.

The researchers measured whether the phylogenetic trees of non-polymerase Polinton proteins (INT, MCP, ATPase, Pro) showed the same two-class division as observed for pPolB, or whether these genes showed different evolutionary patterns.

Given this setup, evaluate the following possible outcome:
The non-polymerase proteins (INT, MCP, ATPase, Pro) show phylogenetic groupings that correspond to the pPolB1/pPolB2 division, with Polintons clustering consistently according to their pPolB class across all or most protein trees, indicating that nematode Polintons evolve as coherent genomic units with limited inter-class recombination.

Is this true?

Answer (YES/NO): NO